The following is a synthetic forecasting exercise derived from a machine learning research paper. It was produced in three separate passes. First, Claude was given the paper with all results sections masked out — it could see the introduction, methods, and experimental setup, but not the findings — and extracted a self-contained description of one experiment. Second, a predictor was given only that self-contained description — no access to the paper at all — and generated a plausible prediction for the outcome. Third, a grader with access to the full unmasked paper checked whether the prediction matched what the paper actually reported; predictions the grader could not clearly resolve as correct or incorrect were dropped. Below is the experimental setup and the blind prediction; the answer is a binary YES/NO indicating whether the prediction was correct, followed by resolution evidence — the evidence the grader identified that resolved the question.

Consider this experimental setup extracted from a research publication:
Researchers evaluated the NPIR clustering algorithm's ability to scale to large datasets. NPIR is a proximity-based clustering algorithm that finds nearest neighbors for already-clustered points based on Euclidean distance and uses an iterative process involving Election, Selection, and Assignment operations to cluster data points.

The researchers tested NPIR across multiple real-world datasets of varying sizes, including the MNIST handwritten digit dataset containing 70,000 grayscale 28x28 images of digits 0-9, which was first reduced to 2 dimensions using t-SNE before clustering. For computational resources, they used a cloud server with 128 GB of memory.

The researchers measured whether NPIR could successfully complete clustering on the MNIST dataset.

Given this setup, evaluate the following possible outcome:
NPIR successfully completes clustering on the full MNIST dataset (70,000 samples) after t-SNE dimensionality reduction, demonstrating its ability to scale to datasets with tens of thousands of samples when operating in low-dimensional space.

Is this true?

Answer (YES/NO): NO